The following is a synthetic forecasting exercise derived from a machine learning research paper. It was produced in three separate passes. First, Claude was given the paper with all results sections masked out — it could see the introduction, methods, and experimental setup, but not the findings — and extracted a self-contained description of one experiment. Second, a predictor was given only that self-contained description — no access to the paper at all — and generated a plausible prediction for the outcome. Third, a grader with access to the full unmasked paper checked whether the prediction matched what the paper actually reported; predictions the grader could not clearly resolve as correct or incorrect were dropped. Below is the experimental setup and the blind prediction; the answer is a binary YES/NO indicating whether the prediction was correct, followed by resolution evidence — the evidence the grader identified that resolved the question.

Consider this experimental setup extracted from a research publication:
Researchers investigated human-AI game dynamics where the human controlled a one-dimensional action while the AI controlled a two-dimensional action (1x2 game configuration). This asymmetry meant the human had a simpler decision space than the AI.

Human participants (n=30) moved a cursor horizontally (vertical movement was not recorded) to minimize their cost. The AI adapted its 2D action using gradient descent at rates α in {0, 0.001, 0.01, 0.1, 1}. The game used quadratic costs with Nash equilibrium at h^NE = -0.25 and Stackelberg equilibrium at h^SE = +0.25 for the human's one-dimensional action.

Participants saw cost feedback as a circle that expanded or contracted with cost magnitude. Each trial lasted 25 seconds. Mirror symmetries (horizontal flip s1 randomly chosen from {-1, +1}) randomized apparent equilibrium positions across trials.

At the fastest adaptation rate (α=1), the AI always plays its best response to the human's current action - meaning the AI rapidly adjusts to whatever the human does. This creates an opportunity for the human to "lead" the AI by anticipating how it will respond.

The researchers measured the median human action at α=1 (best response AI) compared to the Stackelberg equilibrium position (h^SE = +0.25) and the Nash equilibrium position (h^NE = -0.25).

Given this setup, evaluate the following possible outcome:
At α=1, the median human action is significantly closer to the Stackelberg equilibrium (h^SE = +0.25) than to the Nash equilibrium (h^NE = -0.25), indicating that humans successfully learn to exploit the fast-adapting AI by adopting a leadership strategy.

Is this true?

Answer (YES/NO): YES